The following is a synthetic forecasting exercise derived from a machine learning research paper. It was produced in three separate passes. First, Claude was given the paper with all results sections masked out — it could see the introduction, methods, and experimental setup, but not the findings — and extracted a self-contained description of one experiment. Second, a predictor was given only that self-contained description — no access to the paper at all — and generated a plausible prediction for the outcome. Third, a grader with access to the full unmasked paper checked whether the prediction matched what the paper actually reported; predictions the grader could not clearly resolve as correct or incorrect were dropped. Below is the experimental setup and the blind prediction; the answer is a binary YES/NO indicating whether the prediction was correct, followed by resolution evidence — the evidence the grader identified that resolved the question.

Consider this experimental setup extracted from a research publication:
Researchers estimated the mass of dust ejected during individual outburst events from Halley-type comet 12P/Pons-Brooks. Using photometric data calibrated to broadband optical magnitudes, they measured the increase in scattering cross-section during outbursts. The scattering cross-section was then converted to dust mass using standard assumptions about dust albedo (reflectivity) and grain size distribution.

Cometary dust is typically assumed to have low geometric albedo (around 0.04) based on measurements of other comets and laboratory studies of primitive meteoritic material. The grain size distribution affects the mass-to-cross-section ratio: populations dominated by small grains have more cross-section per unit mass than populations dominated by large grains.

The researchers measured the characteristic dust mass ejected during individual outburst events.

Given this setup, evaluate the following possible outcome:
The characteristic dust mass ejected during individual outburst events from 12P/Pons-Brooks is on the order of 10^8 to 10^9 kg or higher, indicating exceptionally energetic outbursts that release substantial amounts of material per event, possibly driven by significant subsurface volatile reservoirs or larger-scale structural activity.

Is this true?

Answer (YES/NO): YES